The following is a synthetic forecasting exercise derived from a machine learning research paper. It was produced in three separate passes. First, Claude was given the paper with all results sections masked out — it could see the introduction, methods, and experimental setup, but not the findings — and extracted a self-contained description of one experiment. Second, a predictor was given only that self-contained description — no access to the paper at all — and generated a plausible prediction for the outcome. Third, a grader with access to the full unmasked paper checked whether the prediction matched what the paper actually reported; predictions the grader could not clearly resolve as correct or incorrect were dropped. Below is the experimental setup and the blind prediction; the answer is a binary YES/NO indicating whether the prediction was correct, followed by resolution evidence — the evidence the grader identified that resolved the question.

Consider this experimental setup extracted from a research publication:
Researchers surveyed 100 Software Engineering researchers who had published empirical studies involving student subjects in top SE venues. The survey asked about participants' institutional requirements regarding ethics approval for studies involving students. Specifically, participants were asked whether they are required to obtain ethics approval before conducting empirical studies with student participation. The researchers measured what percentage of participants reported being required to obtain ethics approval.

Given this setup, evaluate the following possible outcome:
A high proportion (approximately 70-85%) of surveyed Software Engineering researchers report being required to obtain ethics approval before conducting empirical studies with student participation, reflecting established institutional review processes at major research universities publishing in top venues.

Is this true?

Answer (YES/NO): NO